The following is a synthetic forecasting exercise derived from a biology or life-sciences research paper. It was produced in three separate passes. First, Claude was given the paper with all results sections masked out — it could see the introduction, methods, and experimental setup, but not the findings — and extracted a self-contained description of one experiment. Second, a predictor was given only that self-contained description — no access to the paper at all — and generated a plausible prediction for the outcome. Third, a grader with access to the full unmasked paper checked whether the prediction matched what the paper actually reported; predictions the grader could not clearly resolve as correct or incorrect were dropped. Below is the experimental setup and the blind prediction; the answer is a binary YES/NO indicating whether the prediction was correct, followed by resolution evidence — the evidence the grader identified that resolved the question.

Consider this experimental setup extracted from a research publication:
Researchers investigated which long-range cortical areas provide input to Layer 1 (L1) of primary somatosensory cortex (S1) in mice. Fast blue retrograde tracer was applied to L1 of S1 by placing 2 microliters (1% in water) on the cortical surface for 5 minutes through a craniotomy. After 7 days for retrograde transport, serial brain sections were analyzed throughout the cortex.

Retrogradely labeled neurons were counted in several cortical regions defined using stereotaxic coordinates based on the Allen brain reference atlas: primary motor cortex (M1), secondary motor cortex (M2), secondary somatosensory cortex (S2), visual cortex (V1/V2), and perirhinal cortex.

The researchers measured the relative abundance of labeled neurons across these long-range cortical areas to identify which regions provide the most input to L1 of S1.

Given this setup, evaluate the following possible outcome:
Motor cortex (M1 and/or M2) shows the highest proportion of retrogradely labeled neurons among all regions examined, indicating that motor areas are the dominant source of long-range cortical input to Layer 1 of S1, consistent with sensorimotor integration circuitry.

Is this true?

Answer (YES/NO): YES